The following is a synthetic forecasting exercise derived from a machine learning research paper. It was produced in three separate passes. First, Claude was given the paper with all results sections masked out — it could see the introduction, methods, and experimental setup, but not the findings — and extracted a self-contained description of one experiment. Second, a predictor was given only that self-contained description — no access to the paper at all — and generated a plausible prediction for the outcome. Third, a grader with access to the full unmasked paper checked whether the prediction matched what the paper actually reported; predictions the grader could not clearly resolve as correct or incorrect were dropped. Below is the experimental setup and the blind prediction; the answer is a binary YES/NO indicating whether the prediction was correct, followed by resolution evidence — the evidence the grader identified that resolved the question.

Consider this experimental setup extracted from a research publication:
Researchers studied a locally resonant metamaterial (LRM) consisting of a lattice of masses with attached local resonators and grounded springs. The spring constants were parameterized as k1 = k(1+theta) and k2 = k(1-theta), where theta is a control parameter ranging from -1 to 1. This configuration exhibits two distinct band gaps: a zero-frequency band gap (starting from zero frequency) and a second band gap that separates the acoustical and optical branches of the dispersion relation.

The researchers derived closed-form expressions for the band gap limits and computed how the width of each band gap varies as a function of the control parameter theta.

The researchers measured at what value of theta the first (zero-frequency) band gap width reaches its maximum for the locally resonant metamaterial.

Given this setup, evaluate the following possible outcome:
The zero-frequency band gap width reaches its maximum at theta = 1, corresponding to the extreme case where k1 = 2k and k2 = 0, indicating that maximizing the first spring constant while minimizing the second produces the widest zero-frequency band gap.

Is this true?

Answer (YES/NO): NO